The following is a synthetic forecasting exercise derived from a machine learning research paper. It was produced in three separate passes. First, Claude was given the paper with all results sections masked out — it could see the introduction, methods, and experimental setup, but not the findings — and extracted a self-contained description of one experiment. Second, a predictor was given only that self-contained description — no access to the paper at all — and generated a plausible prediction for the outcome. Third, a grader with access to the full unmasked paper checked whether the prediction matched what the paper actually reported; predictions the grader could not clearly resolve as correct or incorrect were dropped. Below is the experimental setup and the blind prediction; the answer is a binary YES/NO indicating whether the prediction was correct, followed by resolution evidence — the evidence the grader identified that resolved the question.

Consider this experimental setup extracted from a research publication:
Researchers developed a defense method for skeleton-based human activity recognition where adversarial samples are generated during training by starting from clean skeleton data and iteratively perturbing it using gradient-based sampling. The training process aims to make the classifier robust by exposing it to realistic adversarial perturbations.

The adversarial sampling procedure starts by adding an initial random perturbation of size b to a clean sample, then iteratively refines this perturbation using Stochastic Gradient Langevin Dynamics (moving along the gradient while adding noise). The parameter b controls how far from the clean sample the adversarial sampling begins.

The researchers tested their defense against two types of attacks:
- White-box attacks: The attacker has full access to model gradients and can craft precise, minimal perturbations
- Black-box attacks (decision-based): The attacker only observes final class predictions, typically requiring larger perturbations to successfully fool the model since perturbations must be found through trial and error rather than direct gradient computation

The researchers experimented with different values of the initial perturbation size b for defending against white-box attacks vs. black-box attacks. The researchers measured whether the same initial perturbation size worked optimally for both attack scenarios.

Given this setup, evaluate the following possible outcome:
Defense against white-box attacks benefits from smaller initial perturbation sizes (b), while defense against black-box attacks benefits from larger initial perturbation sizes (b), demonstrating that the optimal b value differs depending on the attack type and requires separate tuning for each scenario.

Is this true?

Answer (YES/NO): YES